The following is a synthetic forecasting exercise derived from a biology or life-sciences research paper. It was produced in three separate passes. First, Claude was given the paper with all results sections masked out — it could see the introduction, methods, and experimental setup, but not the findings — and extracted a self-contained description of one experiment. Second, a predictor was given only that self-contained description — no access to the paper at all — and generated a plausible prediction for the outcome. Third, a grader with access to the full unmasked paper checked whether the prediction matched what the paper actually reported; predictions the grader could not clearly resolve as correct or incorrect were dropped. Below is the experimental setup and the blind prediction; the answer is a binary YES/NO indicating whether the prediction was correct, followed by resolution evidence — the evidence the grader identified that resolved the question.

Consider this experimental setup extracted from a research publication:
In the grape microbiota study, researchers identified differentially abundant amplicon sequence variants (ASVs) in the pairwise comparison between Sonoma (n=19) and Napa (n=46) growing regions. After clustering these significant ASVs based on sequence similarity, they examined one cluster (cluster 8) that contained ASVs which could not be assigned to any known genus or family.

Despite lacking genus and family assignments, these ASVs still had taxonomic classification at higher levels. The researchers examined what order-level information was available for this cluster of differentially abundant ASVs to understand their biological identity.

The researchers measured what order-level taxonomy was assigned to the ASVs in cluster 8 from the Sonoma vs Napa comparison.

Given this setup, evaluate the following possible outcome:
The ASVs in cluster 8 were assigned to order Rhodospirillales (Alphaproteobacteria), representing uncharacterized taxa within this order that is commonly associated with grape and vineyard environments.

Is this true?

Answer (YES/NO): NO